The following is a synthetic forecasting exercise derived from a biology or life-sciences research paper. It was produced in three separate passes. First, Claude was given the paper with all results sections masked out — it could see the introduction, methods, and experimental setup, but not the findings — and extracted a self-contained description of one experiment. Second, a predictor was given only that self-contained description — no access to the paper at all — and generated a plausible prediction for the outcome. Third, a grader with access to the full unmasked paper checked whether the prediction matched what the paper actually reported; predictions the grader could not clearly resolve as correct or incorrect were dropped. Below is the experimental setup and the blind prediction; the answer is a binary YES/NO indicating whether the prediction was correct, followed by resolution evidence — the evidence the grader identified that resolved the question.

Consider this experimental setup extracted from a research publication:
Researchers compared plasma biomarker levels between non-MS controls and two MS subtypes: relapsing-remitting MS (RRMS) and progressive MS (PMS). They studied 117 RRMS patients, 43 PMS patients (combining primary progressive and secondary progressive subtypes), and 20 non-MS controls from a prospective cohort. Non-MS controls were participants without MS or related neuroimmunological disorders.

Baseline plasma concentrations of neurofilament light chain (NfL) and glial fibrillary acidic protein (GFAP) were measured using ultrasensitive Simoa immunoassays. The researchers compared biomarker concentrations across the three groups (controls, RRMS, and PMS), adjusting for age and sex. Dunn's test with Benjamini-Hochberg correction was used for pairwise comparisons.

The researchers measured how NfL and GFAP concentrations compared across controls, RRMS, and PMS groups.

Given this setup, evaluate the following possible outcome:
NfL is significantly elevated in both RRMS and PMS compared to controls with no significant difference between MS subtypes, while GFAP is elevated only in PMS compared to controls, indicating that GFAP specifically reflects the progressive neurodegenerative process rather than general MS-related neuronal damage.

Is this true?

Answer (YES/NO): NO